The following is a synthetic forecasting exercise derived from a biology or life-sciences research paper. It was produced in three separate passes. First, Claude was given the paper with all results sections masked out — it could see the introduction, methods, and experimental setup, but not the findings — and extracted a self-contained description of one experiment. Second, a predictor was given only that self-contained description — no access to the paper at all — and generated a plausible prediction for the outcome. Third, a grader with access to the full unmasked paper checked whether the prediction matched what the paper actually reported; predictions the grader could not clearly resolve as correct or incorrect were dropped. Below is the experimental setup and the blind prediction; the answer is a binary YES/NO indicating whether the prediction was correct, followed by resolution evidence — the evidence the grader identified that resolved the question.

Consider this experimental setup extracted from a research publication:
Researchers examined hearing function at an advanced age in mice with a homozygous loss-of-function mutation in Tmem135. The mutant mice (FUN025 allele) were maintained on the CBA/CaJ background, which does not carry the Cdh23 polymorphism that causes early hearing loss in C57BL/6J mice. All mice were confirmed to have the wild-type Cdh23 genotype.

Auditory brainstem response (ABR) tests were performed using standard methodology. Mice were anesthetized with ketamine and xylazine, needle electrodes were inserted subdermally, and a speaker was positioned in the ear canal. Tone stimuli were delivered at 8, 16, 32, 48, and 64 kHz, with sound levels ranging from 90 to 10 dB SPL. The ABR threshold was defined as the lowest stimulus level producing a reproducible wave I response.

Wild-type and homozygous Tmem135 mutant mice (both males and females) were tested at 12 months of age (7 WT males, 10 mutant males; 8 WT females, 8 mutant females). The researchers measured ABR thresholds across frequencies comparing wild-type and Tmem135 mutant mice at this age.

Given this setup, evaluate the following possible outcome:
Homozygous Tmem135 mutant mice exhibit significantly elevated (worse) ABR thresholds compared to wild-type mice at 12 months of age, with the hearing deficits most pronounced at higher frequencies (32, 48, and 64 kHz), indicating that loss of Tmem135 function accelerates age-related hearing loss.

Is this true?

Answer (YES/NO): NO